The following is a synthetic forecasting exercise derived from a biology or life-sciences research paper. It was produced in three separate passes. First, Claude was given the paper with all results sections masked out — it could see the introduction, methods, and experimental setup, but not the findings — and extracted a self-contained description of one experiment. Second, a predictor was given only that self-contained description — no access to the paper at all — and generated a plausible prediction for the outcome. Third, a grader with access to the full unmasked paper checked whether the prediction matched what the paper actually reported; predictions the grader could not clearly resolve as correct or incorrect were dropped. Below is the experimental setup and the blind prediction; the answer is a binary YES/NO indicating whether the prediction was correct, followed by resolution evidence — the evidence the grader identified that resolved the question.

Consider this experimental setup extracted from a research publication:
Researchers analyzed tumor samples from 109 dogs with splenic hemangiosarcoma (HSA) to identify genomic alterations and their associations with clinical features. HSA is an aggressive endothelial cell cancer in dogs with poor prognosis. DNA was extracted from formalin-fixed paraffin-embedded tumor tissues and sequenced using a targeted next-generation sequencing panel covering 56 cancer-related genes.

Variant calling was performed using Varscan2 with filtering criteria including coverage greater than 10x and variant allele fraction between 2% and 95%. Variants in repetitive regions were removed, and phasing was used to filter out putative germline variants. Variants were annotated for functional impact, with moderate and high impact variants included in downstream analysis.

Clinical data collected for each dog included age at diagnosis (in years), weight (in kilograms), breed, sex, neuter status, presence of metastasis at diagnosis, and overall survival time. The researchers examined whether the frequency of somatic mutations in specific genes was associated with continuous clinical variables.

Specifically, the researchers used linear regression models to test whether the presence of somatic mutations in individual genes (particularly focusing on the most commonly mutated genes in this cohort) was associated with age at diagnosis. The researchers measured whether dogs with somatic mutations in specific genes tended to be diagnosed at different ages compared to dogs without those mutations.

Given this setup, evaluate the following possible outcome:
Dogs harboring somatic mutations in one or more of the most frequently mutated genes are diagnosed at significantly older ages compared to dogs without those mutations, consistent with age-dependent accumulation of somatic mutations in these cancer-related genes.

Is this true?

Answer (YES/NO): NO